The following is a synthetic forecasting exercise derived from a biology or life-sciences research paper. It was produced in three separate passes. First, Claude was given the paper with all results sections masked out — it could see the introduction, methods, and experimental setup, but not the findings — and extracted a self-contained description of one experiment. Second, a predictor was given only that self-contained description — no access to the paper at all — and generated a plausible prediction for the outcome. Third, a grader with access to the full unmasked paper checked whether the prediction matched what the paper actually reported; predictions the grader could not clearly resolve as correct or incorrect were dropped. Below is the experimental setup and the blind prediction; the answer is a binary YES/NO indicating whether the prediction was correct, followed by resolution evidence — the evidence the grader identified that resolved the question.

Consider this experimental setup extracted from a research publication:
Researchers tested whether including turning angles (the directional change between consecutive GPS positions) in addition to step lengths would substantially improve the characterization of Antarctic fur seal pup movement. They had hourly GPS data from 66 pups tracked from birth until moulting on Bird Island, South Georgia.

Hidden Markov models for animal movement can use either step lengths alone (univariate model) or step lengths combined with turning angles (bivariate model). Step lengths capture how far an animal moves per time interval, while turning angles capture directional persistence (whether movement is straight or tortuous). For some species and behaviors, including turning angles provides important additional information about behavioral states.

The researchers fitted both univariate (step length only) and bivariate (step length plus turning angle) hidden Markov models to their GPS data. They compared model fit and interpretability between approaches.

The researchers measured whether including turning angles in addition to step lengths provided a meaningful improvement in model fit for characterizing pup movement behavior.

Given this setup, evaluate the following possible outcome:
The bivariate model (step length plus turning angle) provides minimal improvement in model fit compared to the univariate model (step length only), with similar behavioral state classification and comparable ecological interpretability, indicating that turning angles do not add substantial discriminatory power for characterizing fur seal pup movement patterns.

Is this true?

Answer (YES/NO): NO